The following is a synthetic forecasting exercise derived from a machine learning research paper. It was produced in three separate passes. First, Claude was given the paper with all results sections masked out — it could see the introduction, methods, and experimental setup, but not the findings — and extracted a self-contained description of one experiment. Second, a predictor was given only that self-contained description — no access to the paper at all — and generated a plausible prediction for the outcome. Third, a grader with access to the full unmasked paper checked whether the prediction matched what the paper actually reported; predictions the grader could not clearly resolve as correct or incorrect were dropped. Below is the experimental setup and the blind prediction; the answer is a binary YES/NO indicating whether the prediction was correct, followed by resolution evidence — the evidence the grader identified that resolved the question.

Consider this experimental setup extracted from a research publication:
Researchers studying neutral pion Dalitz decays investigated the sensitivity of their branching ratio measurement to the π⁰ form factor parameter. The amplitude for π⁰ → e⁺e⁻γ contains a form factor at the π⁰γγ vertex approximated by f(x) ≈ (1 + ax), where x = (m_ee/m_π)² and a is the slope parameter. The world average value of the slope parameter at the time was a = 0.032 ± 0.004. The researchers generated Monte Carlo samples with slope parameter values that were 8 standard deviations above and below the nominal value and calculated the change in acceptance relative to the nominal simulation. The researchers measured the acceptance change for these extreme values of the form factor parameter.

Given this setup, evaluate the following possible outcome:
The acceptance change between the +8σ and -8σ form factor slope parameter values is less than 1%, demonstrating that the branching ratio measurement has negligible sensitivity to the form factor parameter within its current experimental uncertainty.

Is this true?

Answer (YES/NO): YES